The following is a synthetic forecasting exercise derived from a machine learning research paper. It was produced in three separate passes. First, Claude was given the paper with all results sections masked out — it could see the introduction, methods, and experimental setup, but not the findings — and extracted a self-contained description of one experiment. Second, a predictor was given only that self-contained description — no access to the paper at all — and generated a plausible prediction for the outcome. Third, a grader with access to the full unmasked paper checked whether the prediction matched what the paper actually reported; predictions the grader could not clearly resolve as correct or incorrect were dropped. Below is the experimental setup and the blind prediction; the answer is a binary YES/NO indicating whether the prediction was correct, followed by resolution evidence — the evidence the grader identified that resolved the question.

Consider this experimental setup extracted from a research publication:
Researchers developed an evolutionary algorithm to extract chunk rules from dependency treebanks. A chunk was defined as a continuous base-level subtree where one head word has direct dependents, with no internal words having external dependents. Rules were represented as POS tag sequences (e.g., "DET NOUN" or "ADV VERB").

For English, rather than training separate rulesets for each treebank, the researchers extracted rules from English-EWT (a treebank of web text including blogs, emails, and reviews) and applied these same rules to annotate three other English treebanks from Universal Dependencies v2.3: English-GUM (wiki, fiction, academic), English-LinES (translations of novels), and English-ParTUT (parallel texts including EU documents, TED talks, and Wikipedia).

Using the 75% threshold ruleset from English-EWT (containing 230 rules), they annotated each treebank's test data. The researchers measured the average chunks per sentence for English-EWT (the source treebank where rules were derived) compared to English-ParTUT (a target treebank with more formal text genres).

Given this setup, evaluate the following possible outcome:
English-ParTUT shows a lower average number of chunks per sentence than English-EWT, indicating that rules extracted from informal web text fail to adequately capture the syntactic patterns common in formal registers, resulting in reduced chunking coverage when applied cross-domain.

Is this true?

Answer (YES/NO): NO